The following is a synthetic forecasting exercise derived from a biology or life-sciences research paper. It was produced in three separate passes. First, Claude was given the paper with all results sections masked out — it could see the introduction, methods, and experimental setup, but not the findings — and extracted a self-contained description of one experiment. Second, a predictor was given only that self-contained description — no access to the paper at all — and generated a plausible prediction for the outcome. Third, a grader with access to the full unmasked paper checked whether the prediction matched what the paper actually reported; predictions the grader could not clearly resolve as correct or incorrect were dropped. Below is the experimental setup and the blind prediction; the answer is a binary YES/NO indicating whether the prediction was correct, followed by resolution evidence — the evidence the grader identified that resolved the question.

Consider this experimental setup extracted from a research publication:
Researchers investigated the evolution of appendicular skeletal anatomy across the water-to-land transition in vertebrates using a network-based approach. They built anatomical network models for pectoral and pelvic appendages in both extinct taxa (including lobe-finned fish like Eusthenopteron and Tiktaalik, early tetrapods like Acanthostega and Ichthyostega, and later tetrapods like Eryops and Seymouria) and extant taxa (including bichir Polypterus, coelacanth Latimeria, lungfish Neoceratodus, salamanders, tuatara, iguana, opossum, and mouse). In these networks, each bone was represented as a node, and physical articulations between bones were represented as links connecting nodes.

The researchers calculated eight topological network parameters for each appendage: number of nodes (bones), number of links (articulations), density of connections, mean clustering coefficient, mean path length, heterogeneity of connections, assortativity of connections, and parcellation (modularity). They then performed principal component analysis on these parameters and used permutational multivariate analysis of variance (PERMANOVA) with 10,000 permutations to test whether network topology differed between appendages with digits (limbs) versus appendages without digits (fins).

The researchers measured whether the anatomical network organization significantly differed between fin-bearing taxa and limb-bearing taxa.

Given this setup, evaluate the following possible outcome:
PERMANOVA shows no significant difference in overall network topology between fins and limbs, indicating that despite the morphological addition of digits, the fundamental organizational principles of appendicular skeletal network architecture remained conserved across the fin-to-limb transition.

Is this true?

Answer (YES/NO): NO